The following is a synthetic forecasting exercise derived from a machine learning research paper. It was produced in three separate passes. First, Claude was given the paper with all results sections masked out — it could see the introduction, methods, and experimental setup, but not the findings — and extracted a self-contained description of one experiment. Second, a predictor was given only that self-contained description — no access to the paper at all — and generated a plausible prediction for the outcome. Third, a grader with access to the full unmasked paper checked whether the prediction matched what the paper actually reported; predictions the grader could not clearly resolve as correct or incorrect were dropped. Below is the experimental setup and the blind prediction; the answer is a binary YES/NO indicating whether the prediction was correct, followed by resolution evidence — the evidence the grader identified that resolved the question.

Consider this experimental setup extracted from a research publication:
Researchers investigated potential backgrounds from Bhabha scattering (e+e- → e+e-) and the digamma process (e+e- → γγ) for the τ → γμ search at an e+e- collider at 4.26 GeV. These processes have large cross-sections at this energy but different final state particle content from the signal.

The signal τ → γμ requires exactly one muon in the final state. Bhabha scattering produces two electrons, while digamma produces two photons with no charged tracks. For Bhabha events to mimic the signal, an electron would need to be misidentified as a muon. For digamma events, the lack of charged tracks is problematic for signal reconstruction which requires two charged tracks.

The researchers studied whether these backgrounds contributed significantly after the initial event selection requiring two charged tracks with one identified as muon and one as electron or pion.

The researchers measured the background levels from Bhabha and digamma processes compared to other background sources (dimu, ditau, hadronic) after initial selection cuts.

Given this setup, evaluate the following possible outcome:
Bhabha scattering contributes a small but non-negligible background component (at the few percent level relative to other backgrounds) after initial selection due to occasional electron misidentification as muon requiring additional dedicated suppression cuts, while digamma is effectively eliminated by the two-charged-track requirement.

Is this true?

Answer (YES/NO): NO